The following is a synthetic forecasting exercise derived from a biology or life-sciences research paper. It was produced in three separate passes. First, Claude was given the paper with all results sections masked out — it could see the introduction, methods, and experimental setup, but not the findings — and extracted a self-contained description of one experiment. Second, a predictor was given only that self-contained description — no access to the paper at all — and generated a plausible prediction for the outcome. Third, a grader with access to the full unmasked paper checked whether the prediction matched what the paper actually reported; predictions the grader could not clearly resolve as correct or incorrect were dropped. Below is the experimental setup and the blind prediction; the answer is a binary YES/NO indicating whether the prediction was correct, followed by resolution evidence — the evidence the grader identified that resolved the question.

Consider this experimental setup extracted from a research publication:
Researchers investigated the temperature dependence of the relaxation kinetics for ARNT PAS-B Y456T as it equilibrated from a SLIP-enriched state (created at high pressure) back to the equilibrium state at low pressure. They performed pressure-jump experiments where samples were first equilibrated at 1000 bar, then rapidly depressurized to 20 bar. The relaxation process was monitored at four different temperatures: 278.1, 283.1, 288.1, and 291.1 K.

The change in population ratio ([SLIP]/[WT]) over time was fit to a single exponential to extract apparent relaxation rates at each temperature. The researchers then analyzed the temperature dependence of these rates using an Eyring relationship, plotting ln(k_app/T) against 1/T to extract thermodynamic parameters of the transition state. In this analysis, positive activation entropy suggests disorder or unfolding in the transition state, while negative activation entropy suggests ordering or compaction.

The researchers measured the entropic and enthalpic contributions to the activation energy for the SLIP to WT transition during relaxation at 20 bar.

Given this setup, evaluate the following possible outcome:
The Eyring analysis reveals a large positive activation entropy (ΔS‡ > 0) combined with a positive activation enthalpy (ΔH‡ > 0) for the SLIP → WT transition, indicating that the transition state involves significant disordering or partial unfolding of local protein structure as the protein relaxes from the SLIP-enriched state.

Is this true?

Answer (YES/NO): NO